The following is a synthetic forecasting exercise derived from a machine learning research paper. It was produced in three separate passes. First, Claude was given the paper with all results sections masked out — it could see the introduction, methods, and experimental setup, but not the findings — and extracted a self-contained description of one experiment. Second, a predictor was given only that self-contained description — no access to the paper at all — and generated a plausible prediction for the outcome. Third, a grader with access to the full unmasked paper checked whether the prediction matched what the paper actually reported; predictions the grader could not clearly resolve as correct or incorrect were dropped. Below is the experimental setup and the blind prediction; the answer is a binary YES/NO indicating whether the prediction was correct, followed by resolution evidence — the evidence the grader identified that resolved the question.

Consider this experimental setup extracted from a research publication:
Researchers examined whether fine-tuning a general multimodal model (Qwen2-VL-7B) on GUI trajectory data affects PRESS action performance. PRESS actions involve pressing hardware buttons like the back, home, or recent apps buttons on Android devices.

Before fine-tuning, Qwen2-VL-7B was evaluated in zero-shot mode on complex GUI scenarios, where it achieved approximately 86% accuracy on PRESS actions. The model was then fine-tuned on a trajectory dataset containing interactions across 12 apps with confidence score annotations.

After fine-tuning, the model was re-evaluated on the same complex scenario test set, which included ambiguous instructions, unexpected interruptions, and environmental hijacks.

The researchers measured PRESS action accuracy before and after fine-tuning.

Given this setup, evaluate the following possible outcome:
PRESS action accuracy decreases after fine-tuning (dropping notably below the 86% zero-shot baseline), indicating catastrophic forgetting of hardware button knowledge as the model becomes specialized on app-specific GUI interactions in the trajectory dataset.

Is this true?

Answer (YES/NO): YES